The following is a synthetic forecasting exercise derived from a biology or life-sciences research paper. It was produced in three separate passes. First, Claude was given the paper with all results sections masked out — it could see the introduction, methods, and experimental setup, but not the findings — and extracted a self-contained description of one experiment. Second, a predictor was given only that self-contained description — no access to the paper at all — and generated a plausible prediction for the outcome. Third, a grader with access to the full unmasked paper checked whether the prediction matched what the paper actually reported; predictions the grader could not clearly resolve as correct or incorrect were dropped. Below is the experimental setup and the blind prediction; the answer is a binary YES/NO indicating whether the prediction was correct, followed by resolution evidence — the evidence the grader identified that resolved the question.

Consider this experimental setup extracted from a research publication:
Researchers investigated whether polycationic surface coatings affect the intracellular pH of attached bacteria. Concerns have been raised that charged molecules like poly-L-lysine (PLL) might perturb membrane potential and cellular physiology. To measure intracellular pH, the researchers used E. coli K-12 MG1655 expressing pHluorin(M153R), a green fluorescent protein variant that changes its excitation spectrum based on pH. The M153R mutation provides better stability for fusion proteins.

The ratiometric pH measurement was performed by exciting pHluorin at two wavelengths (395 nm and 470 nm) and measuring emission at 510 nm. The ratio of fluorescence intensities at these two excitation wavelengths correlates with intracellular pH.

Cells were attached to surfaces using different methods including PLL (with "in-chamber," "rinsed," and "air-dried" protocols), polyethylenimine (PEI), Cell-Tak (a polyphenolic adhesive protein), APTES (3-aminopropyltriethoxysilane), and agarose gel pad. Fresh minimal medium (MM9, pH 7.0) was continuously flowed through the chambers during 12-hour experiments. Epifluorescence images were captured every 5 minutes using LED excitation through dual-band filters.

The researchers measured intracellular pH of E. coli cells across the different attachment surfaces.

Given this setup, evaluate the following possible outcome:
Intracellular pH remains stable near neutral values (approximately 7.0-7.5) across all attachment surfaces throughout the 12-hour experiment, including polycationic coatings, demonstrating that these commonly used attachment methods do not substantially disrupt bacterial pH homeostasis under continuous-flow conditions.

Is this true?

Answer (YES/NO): NO